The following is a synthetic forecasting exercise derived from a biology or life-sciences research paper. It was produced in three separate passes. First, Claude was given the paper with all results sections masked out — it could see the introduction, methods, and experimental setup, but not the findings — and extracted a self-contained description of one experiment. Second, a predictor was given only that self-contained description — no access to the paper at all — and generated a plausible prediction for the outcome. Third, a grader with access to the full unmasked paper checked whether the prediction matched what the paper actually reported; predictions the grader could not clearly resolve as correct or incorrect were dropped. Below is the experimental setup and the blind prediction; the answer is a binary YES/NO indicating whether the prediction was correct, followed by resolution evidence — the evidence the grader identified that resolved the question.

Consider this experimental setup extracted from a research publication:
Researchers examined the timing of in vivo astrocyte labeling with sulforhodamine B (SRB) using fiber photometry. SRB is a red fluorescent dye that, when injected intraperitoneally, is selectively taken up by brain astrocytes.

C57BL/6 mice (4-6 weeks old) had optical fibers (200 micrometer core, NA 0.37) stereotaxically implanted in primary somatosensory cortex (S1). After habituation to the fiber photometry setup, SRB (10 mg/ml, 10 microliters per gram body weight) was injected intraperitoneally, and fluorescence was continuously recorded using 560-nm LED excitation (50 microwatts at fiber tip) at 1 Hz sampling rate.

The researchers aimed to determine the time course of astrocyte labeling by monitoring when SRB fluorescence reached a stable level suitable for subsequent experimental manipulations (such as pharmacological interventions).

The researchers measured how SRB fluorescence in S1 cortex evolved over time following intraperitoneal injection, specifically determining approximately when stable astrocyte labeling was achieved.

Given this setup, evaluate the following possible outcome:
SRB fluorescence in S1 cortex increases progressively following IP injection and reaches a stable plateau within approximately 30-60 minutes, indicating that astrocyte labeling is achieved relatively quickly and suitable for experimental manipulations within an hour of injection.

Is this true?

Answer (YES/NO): YES